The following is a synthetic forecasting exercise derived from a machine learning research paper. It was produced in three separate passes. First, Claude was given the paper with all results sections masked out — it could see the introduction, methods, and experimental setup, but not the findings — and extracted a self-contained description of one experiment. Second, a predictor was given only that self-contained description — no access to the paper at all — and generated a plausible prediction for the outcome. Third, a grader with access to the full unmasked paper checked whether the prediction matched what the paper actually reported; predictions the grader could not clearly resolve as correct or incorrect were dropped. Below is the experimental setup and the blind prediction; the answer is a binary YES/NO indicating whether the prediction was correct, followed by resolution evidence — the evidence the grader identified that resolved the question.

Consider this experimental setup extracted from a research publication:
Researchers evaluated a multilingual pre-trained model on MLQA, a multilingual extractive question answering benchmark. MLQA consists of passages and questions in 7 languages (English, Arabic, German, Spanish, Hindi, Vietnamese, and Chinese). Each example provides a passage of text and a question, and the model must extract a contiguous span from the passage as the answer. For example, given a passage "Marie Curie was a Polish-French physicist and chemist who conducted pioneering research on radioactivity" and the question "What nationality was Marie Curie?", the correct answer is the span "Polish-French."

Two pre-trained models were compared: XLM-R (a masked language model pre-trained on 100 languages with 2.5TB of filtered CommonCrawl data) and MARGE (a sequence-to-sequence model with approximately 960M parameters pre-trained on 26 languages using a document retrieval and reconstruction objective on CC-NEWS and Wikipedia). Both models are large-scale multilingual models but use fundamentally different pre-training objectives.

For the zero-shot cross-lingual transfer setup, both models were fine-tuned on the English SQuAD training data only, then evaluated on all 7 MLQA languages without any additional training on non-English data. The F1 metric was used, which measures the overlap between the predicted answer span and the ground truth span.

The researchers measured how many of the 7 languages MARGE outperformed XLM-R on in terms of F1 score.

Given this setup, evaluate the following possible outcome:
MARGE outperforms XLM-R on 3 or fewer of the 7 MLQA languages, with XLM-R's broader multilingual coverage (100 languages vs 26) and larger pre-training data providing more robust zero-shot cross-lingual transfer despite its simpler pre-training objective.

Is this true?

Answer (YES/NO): YES